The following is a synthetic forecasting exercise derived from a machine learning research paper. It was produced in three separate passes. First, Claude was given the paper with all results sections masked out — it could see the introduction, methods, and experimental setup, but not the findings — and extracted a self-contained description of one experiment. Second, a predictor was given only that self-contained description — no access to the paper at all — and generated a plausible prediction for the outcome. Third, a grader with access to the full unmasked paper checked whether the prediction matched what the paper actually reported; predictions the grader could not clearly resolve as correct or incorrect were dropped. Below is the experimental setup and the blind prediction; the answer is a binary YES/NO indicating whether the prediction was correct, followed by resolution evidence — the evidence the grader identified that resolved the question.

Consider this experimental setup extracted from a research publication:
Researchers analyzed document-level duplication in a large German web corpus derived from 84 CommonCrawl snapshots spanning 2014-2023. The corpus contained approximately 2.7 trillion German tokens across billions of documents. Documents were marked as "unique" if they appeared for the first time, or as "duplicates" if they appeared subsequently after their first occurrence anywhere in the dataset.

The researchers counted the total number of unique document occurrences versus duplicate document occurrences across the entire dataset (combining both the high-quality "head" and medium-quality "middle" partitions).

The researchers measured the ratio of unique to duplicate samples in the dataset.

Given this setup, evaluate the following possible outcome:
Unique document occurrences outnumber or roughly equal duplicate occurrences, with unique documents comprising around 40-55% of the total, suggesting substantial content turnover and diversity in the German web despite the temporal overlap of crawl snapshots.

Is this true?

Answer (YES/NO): NO